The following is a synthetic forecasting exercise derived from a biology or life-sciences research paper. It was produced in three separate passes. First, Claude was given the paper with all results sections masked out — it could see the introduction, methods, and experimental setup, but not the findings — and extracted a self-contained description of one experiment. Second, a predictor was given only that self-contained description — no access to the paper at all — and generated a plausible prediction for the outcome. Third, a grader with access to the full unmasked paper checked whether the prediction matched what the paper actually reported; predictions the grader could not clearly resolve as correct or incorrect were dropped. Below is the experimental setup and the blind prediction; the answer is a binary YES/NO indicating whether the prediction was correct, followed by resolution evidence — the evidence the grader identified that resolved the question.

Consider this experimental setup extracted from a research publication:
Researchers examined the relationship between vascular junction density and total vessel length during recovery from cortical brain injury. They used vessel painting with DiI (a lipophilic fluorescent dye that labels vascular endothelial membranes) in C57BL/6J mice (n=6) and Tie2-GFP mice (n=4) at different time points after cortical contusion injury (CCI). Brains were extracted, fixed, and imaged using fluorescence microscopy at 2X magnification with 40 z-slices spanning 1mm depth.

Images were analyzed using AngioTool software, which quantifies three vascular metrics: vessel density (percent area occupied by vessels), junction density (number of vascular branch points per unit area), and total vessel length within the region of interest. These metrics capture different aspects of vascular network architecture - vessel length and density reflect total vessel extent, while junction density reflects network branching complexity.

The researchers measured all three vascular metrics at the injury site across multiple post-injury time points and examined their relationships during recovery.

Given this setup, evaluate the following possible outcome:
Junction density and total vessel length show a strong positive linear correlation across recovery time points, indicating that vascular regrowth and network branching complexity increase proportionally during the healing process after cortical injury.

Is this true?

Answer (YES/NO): YES